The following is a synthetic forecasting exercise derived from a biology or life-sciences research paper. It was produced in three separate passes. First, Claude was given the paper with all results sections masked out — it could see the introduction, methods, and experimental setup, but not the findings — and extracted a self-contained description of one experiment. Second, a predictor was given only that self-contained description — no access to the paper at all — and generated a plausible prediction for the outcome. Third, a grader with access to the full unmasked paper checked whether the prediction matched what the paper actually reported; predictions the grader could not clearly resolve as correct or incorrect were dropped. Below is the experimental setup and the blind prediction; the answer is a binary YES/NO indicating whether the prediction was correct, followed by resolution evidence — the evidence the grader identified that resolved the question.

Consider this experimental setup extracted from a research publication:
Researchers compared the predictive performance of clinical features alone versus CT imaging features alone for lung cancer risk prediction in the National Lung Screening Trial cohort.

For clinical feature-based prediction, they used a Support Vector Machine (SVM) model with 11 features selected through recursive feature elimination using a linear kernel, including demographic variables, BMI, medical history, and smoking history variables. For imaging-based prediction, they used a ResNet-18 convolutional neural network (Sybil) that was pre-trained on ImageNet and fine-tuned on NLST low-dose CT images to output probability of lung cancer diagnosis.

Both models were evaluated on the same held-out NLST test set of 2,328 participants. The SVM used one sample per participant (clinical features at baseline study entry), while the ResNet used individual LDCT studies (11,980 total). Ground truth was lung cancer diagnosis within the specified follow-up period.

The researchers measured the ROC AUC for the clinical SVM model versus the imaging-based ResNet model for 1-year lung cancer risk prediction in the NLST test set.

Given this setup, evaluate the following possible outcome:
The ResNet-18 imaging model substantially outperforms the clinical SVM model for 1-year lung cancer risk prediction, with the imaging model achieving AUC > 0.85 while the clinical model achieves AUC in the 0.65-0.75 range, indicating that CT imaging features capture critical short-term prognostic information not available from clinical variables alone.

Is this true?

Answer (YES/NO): NO